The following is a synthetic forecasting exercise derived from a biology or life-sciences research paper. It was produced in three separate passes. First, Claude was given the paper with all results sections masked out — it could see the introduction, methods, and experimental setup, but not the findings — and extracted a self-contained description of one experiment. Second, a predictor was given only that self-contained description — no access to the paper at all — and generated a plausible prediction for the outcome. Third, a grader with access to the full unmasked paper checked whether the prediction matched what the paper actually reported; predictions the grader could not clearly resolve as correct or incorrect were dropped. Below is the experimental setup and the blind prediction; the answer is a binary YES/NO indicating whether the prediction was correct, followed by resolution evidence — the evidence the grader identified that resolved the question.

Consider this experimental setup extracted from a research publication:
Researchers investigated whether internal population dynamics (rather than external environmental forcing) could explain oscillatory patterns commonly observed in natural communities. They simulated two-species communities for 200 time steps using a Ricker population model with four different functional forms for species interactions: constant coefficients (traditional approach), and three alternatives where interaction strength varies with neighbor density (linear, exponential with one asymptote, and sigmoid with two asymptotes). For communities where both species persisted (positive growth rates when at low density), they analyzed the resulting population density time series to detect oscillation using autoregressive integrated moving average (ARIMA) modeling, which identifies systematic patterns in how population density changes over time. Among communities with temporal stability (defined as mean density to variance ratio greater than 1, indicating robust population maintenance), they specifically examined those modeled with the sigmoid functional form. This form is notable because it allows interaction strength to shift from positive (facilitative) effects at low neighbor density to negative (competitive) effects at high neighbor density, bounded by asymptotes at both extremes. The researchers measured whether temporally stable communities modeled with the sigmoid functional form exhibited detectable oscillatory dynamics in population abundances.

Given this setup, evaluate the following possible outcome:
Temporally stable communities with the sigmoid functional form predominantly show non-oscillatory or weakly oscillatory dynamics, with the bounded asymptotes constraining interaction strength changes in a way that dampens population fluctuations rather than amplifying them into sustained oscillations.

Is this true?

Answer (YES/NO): NO